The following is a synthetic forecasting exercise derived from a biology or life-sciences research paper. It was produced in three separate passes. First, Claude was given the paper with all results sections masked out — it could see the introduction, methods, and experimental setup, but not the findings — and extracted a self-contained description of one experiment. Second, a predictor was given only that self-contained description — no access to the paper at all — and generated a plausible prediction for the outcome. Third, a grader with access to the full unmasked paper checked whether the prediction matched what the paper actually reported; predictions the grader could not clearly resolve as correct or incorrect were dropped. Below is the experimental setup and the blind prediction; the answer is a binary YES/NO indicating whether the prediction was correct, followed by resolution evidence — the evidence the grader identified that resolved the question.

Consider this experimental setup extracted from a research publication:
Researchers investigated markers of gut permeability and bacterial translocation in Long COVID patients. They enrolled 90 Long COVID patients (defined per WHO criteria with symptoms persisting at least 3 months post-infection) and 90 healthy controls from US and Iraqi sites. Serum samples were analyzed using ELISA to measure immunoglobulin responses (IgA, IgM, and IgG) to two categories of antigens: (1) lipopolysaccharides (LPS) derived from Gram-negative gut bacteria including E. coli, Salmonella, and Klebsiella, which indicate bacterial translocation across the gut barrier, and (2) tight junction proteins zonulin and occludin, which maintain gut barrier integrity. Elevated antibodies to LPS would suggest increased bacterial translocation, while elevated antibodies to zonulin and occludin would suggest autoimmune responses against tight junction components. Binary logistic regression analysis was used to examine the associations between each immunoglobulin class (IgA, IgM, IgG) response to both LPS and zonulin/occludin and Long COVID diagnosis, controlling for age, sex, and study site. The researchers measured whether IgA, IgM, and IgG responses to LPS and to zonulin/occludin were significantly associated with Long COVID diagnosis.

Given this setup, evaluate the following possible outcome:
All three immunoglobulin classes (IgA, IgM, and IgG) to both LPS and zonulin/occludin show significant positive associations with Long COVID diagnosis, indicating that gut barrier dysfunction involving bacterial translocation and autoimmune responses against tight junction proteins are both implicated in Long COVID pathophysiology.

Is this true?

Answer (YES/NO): NO